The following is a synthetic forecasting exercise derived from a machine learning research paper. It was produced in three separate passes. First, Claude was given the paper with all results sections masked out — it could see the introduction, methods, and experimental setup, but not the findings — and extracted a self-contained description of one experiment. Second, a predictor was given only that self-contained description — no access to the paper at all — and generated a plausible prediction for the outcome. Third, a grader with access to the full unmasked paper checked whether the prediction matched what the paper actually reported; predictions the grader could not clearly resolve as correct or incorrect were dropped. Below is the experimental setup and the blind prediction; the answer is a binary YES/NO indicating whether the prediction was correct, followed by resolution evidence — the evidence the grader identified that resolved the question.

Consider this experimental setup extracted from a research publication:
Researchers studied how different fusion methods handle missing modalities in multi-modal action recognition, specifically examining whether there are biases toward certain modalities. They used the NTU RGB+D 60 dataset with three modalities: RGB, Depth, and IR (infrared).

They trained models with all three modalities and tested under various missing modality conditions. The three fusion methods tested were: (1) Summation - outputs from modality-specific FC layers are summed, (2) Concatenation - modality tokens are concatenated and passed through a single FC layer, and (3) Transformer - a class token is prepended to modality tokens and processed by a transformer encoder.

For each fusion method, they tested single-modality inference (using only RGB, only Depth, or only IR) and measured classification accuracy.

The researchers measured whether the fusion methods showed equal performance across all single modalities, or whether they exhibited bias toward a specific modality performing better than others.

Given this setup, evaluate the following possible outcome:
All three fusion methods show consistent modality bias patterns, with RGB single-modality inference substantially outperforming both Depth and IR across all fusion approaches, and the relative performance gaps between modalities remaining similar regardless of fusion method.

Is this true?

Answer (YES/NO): NO